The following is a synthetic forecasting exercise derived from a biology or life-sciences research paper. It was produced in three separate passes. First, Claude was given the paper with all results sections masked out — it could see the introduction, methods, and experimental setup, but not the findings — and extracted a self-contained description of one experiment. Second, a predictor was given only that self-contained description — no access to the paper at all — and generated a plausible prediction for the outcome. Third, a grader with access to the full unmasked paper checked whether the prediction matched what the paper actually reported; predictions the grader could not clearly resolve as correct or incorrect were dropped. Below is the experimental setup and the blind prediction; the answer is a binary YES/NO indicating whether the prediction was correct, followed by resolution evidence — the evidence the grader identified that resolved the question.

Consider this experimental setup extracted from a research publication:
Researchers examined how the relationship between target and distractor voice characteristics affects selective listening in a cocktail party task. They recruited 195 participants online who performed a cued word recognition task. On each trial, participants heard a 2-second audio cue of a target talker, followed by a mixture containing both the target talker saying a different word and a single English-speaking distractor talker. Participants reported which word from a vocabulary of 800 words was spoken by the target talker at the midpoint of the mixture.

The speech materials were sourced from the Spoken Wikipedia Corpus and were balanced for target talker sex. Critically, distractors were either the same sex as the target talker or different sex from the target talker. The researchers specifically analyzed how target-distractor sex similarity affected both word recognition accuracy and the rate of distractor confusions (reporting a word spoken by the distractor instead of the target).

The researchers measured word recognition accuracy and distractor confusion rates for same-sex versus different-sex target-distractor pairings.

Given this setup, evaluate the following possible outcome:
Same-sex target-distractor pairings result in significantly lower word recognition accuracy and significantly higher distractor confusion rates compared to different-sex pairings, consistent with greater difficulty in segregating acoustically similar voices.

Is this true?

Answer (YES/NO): YES